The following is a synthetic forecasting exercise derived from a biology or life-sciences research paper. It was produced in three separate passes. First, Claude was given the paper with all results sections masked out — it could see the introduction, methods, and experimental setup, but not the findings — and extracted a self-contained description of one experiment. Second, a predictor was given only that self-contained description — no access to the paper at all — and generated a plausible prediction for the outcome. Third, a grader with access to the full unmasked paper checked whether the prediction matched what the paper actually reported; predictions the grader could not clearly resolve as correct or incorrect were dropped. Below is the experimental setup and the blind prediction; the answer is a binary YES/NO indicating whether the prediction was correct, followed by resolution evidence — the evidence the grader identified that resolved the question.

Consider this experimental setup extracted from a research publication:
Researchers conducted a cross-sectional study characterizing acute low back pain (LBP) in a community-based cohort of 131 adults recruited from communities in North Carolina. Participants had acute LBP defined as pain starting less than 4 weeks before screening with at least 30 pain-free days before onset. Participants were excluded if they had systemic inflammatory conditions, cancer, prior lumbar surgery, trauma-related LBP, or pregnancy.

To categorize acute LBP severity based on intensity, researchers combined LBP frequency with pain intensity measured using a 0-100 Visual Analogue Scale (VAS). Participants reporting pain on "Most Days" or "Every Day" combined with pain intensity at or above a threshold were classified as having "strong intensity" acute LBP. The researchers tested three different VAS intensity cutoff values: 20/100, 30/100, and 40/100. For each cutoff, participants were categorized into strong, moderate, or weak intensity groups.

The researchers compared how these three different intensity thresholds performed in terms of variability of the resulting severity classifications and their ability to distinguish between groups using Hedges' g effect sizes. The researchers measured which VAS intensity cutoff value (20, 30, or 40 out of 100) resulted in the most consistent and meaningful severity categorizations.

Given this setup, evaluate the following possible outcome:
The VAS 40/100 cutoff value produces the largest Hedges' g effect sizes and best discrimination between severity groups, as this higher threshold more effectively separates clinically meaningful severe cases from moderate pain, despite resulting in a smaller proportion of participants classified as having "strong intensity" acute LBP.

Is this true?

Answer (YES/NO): NO